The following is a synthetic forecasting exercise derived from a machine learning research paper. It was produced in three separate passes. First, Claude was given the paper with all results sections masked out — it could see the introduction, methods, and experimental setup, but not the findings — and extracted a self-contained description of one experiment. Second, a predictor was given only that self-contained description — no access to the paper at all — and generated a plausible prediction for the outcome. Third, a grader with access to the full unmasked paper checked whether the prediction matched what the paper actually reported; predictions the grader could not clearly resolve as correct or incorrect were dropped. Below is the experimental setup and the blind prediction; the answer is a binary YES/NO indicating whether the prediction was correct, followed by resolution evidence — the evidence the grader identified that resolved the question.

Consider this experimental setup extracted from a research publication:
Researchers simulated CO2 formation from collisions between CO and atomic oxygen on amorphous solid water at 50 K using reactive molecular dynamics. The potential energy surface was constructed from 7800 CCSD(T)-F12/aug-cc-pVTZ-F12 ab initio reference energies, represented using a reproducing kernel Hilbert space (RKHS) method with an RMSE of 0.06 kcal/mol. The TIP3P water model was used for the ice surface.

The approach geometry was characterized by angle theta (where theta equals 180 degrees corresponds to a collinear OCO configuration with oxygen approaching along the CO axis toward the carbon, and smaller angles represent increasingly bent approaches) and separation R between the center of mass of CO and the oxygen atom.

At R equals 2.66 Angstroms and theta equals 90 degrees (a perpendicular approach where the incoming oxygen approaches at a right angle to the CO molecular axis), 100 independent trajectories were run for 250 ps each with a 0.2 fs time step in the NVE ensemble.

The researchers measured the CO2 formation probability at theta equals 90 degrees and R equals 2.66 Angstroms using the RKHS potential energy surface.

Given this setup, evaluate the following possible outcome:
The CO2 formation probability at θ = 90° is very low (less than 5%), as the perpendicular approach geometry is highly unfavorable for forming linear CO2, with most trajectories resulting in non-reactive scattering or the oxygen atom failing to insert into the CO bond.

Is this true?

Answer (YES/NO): NO